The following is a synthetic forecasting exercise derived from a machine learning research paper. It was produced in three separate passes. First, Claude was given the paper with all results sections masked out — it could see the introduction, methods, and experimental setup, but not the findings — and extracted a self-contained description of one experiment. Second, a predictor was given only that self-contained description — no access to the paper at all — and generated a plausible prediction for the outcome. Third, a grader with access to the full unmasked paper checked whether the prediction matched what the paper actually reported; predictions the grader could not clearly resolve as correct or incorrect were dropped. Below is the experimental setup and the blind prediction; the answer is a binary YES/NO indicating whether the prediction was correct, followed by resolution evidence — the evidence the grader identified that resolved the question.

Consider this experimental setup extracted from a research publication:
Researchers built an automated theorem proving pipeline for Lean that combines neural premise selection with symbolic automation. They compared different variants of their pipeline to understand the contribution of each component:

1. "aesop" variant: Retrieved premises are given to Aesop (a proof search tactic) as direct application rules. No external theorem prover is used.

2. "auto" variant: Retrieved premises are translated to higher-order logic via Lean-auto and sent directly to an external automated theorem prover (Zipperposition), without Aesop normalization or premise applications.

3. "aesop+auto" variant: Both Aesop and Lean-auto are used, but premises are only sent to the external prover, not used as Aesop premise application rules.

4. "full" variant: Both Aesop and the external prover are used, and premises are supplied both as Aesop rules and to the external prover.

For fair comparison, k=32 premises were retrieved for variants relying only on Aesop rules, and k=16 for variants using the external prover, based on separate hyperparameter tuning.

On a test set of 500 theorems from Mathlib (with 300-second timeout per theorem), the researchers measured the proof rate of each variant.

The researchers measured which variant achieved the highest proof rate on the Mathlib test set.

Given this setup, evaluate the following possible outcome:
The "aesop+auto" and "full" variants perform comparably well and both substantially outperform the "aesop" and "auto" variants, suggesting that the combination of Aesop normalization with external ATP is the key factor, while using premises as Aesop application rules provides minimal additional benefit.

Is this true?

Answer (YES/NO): NO